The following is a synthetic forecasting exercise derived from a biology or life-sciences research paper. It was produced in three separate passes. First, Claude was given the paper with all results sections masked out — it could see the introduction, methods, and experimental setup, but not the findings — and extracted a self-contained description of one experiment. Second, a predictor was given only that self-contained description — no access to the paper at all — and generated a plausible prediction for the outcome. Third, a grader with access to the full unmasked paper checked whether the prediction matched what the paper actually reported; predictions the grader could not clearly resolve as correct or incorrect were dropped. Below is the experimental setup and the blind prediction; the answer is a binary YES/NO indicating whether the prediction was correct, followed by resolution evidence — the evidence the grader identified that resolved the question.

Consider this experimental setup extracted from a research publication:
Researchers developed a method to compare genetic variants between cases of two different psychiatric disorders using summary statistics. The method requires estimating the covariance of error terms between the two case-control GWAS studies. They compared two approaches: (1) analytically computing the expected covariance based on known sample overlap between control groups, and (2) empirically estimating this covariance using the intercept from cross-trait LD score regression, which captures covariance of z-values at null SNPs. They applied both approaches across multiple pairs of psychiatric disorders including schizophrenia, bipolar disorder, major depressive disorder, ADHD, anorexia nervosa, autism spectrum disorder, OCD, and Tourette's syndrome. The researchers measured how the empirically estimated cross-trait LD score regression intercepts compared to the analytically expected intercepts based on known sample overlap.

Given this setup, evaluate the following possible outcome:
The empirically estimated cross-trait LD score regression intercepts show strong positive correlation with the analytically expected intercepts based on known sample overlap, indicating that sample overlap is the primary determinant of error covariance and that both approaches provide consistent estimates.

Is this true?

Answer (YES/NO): NO